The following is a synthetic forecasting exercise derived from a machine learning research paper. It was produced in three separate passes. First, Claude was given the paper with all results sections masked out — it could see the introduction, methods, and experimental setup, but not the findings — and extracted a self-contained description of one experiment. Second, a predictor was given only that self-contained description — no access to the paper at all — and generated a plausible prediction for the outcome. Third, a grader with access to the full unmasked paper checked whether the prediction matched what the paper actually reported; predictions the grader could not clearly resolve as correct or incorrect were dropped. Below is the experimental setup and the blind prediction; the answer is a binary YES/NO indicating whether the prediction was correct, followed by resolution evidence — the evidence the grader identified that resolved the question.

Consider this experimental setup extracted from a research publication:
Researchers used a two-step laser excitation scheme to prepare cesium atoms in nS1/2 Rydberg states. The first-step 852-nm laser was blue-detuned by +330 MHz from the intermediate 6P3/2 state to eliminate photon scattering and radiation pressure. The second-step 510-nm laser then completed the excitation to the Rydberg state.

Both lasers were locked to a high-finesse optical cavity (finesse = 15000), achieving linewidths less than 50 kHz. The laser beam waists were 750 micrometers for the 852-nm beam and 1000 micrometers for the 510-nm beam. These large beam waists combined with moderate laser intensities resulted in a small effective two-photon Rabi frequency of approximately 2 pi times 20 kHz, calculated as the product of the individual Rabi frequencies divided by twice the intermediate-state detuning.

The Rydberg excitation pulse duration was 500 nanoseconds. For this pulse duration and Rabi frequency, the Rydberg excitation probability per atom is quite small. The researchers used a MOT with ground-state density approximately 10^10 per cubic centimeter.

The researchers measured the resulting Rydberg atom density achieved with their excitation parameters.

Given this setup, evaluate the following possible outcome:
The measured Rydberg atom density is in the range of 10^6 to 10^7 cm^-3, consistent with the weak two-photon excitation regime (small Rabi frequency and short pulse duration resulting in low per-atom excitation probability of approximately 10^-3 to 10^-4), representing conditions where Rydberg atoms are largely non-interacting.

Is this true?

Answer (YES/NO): YES